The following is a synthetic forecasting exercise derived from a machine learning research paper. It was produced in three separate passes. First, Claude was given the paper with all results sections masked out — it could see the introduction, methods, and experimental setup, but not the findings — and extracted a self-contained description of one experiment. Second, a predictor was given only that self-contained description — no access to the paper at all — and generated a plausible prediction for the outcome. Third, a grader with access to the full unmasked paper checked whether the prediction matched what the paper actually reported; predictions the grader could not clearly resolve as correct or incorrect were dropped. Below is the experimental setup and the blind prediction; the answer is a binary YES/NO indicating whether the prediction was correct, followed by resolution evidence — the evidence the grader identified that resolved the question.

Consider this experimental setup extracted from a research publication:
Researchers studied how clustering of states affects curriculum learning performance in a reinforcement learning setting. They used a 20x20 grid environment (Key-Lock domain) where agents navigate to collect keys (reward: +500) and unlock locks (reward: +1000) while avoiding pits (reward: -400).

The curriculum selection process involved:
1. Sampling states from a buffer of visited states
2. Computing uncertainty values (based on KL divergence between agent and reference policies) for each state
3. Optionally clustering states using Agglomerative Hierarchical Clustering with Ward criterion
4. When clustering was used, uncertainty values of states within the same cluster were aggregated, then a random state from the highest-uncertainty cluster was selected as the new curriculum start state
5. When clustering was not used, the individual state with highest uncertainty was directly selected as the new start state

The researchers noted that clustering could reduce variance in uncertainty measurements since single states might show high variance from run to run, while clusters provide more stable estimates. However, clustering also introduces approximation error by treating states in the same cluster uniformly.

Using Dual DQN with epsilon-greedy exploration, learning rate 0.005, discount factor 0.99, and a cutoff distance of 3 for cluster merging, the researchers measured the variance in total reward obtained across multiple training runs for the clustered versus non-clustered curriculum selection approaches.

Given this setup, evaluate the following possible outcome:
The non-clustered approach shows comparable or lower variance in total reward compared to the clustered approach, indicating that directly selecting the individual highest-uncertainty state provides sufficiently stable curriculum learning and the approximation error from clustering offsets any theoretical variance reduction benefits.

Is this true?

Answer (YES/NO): NO